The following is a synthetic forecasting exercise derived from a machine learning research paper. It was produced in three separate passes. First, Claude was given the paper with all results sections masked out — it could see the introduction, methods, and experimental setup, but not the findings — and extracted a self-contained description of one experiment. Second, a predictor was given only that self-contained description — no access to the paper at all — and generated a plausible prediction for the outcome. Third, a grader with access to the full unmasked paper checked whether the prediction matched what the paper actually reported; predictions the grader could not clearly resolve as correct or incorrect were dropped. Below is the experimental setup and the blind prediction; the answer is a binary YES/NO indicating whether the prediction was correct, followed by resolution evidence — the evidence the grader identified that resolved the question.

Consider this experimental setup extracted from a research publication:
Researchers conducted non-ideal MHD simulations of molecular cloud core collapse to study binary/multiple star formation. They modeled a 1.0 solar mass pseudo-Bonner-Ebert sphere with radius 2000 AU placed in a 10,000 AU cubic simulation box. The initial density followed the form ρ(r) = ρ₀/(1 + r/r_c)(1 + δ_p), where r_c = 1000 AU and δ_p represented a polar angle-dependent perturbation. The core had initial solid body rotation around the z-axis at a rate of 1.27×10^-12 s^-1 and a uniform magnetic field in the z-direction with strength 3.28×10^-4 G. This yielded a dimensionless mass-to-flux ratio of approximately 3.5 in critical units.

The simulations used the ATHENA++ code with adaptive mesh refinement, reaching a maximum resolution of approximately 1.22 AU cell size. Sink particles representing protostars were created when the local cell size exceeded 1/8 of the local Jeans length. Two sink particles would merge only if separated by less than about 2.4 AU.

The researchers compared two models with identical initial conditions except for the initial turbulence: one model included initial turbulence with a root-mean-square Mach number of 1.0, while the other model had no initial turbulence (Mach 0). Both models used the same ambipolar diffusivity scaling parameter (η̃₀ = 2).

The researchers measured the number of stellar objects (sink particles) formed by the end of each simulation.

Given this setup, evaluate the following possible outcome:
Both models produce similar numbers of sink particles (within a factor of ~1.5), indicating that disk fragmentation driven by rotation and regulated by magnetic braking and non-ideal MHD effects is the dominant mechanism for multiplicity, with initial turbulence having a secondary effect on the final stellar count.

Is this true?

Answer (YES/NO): NO